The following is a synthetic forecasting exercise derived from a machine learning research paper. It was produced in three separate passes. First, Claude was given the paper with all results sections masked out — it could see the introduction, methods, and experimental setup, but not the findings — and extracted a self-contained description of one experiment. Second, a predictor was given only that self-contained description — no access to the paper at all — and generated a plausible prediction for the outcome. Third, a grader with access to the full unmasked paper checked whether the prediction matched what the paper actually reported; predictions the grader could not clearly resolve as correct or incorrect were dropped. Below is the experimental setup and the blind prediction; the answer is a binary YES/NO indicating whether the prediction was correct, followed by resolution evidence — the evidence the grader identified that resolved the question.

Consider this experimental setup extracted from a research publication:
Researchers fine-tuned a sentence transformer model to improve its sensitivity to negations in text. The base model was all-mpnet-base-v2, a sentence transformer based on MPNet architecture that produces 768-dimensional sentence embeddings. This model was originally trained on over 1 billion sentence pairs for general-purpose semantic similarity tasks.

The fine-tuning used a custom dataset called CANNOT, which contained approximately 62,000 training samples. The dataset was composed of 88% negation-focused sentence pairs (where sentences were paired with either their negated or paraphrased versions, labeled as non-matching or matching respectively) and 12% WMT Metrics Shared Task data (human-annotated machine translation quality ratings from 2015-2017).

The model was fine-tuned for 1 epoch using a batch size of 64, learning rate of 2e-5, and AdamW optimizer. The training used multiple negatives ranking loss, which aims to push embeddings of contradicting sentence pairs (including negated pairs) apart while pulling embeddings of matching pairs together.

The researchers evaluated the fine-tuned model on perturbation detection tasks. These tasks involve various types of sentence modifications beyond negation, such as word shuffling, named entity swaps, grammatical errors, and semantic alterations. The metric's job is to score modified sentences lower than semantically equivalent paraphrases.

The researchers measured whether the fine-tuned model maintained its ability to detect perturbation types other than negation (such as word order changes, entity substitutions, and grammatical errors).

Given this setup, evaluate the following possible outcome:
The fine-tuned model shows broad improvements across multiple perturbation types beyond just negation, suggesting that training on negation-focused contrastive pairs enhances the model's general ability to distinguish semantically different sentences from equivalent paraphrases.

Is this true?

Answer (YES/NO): NO